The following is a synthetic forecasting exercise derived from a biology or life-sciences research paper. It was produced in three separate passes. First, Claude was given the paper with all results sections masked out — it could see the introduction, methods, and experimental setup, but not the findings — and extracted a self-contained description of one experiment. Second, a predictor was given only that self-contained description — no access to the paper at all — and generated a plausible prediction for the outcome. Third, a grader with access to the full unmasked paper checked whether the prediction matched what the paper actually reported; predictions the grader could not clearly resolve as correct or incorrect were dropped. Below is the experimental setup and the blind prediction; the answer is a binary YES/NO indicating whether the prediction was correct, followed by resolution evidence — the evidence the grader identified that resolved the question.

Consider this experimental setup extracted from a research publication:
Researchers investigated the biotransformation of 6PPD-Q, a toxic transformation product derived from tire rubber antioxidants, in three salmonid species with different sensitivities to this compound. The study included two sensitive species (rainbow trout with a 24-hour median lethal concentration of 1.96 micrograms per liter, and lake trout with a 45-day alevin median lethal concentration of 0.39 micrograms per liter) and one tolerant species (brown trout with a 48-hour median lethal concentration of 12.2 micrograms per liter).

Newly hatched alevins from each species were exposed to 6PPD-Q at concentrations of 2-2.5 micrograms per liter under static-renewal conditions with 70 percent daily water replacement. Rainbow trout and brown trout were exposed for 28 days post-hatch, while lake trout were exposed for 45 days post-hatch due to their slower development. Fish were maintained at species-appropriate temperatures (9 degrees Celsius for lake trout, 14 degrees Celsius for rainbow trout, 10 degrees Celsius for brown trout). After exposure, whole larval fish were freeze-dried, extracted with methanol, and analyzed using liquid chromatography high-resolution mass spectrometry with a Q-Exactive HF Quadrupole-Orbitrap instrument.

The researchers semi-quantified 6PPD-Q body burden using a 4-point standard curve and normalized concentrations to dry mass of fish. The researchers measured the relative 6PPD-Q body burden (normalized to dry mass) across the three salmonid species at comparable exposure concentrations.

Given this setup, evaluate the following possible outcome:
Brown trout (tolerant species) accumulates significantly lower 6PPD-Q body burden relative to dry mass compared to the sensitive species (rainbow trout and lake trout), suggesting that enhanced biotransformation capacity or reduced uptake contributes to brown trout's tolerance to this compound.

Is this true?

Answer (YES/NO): NO